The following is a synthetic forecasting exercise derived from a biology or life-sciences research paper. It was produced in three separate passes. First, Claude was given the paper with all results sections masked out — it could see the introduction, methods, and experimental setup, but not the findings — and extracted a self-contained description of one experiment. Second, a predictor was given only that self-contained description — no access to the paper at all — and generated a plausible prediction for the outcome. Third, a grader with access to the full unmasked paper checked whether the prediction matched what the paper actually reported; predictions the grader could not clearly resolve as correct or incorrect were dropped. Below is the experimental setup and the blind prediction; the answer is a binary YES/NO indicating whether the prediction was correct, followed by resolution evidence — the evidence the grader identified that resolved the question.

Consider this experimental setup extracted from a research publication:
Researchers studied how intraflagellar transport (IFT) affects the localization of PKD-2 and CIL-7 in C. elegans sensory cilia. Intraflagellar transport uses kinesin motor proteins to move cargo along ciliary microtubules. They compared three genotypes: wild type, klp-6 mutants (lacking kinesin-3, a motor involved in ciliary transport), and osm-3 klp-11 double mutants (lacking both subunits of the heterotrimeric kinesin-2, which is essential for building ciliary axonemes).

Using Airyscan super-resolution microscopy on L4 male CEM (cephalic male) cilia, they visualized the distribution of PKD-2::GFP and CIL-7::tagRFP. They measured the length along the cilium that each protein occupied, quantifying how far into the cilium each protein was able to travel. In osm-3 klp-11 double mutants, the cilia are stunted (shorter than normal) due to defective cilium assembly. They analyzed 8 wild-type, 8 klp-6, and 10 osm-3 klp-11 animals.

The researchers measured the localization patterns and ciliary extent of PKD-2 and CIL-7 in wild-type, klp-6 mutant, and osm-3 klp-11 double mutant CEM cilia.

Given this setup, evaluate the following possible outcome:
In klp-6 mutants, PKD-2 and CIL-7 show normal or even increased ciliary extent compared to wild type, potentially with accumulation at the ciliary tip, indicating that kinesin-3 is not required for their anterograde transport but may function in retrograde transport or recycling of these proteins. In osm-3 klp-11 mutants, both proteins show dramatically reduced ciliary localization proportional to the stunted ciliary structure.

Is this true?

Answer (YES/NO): NO